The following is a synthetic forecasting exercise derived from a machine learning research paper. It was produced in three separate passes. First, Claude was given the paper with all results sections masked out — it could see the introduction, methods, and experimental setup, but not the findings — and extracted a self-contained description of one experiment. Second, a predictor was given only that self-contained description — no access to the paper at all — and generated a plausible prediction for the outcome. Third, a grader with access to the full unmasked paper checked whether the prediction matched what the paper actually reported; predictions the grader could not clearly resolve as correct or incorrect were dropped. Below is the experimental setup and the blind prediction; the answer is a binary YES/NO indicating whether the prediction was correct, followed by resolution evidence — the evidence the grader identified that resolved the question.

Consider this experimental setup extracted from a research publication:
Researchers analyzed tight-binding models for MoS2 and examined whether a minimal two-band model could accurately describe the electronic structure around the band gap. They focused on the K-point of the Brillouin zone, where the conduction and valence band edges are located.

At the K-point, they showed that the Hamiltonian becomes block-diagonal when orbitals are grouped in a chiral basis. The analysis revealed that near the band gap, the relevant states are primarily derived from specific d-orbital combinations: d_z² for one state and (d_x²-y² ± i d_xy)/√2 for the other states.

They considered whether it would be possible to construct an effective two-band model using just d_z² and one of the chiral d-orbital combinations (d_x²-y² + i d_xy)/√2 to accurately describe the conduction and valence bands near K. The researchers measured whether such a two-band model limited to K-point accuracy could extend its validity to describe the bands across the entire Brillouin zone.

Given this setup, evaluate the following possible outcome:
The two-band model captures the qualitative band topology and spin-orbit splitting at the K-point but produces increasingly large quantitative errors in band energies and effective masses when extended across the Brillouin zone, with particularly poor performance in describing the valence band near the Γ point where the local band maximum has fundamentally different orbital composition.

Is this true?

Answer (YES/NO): NO